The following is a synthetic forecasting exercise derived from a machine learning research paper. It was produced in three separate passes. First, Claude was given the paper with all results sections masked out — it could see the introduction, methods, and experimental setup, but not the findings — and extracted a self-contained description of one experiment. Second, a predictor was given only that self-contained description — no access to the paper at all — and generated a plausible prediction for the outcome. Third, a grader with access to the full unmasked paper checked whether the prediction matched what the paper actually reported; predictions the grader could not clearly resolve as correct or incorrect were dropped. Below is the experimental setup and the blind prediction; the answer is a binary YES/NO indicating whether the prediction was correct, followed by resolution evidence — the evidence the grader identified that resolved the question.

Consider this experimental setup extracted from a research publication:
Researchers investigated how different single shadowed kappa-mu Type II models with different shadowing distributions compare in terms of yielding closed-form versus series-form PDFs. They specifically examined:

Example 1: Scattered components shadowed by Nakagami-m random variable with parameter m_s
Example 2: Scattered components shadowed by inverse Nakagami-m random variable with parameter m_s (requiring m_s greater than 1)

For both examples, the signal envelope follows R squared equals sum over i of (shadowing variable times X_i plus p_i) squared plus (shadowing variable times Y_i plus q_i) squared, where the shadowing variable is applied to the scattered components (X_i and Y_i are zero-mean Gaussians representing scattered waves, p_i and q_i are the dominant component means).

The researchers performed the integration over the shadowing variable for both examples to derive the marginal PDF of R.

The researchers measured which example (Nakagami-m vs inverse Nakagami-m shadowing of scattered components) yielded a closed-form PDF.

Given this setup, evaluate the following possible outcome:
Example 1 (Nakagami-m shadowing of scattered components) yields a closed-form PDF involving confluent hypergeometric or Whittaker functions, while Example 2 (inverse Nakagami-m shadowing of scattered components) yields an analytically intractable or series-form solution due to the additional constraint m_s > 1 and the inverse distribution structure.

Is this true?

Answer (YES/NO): NO